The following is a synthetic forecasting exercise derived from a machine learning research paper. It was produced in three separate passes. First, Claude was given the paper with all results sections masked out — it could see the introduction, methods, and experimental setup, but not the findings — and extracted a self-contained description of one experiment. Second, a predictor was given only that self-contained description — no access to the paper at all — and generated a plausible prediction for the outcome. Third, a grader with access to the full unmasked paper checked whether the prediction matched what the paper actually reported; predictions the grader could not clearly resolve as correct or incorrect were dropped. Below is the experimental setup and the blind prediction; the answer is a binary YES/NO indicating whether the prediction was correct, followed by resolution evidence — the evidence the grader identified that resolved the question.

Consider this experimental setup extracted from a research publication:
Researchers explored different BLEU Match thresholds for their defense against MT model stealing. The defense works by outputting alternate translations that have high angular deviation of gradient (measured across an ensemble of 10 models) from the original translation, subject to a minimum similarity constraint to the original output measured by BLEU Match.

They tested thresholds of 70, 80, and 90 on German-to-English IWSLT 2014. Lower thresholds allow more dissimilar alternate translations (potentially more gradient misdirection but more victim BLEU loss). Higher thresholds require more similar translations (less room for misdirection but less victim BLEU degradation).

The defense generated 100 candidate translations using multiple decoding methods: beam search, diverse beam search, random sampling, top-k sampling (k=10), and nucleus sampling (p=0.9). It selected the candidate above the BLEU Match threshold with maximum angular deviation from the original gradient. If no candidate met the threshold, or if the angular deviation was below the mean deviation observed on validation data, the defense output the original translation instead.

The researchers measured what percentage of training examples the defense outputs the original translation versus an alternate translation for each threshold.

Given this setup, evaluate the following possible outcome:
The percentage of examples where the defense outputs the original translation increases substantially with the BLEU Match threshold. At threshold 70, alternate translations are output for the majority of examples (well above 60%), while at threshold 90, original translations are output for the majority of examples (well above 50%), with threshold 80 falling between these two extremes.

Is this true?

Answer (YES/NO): NO